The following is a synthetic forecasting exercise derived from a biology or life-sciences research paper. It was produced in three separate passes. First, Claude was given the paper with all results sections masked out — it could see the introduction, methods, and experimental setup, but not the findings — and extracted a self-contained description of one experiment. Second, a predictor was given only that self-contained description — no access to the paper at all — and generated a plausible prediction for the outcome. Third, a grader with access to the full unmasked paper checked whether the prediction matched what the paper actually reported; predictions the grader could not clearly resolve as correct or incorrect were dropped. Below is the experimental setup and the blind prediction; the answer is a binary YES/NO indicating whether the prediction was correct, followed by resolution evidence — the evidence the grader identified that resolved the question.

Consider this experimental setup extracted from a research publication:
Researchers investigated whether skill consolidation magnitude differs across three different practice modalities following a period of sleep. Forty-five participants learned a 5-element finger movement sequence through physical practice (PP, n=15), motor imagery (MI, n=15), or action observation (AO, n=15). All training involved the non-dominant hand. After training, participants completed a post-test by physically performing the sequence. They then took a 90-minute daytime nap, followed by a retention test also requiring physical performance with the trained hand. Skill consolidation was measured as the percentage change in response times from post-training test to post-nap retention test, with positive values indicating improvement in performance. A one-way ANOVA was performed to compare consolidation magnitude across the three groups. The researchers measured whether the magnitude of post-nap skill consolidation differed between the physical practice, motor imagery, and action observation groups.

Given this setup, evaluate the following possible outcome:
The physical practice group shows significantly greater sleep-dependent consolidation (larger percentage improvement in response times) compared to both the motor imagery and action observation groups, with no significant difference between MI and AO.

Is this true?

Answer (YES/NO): NO